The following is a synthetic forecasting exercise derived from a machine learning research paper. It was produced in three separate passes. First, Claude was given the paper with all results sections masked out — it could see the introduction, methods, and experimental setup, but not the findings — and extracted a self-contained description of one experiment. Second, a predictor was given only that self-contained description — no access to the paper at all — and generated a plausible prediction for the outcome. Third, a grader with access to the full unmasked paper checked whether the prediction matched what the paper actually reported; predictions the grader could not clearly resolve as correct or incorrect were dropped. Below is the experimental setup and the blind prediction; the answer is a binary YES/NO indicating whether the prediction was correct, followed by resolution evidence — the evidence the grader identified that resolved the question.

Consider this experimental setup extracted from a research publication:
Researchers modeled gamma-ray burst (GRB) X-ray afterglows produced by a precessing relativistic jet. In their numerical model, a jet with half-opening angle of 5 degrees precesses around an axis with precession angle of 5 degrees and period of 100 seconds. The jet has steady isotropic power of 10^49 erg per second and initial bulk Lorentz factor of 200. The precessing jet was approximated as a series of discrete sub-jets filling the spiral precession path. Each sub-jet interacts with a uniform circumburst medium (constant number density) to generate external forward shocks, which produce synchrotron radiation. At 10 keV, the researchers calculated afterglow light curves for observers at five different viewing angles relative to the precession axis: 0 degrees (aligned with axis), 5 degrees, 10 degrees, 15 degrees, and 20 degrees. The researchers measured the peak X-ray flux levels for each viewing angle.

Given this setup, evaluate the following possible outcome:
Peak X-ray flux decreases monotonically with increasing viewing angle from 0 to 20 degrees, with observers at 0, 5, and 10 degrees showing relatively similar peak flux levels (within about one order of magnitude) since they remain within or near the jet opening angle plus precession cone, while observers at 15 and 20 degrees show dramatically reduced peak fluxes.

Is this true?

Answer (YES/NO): NO